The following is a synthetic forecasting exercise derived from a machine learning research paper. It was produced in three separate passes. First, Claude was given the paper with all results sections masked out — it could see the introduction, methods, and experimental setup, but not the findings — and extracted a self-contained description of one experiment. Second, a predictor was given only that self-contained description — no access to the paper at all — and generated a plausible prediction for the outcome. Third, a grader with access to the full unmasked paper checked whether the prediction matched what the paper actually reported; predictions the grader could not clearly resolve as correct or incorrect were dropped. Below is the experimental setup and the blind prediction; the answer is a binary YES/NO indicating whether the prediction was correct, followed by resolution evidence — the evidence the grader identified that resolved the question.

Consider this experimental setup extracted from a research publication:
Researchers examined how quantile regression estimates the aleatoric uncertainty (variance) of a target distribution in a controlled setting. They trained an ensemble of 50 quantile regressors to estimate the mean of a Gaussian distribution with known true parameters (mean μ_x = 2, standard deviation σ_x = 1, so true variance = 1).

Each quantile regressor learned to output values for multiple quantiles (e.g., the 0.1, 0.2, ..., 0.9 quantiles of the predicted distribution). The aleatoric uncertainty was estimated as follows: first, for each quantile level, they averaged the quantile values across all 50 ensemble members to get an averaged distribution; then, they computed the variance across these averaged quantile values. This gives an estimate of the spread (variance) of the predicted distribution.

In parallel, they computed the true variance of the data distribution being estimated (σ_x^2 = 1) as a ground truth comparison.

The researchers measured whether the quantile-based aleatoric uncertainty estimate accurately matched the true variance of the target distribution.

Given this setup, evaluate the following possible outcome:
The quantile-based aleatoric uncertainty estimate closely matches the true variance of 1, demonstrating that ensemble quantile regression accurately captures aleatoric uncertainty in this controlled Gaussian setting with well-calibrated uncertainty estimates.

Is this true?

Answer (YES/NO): NO